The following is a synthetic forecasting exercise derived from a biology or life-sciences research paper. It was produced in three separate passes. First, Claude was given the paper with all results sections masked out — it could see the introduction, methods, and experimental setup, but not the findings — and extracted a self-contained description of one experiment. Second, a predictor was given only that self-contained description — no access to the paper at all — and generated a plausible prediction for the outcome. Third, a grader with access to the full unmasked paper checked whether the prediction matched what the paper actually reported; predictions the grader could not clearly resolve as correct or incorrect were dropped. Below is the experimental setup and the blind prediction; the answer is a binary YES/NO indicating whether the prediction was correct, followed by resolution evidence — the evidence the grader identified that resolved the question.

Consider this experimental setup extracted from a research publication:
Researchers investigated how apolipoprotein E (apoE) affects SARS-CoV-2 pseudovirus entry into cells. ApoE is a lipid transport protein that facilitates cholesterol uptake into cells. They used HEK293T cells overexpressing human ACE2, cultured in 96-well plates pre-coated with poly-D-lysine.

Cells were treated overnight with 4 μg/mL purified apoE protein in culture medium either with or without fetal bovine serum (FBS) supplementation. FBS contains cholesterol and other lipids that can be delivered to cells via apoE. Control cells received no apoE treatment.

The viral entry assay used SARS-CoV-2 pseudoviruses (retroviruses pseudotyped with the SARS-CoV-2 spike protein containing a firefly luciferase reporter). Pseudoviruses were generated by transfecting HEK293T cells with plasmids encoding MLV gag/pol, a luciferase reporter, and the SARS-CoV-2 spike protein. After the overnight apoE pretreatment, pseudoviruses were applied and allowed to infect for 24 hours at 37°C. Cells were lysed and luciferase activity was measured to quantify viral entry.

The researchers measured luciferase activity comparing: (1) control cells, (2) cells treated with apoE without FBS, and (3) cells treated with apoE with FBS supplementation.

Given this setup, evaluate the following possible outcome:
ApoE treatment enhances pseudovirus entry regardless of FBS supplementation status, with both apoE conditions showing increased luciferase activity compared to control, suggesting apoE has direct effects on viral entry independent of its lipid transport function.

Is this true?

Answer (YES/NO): NO